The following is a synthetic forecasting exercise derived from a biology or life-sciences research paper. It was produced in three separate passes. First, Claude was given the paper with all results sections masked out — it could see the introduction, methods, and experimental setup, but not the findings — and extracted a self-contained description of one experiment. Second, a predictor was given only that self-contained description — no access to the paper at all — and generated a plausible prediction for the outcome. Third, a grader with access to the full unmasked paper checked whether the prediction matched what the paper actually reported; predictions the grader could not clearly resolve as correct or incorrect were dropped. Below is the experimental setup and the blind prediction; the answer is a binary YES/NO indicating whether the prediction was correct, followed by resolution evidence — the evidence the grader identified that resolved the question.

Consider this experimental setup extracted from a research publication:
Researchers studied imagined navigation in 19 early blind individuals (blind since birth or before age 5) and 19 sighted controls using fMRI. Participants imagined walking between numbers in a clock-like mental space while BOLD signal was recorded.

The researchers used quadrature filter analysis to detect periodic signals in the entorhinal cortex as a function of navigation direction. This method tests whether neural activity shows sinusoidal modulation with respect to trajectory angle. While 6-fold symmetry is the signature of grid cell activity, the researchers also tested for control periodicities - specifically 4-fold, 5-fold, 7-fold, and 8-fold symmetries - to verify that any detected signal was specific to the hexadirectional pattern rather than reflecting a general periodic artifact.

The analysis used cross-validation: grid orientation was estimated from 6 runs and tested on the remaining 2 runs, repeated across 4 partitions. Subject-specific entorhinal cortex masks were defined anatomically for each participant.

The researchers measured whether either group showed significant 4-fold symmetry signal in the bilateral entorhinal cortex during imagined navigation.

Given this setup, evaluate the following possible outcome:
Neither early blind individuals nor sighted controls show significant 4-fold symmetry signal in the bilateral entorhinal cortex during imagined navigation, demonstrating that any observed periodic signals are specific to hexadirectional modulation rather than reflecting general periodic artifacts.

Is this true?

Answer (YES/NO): NO